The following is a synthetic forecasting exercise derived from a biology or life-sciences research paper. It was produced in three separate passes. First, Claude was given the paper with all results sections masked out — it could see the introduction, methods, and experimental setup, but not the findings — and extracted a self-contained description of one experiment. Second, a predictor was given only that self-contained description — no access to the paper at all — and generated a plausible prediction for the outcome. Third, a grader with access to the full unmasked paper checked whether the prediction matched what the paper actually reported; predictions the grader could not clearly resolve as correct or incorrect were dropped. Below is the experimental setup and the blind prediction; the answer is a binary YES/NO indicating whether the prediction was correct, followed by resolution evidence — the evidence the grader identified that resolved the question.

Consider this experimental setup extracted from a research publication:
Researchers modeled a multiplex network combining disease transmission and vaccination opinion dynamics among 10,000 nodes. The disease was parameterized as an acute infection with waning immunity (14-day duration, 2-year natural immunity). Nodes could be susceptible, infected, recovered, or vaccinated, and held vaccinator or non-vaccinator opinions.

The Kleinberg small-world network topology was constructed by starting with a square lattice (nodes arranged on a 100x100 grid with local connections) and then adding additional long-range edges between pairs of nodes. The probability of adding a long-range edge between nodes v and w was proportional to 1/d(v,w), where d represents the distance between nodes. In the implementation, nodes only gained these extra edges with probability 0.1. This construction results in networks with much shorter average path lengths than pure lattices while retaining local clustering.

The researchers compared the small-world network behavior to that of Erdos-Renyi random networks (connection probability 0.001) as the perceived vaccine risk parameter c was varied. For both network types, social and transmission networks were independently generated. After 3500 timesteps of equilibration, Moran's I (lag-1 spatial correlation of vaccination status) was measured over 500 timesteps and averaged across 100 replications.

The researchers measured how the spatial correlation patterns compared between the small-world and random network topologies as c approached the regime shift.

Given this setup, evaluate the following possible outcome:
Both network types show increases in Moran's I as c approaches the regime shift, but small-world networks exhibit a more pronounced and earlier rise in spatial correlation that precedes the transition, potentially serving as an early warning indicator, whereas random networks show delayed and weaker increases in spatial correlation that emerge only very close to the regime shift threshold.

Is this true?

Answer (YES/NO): NO